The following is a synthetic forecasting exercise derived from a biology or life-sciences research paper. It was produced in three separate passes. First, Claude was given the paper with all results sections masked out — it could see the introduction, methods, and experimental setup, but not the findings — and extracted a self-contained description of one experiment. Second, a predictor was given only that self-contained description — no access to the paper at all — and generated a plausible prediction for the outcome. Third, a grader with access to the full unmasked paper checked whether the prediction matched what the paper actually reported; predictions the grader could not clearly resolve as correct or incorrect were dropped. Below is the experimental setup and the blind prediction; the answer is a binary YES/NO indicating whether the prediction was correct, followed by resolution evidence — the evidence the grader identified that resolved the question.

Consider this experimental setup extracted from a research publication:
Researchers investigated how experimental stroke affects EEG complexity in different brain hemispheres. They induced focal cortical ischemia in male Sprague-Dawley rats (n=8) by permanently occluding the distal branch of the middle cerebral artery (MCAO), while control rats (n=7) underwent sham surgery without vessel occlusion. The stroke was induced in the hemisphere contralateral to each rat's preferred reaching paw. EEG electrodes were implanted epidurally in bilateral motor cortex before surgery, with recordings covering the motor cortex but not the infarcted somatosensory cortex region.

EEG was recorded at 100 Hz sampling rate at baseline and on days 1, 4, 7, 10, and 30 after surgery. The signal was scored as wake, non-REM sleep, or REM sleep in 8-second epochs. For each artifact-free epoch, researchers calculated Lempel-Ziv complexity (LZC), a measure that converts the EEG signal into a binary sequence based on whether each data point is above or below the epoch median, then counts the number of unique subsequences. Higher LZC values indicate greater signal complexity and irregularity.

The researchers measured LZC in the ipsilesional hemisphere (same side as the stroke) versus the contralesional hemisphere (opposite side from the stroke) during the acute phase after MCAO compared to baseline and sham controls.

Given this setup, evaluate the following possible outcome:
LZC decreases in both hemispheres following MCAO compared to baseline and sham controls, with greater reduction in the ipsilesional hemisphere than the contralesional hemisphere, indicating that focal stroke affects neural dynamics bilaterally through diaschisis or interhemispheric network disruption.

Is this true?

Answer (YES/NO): NO